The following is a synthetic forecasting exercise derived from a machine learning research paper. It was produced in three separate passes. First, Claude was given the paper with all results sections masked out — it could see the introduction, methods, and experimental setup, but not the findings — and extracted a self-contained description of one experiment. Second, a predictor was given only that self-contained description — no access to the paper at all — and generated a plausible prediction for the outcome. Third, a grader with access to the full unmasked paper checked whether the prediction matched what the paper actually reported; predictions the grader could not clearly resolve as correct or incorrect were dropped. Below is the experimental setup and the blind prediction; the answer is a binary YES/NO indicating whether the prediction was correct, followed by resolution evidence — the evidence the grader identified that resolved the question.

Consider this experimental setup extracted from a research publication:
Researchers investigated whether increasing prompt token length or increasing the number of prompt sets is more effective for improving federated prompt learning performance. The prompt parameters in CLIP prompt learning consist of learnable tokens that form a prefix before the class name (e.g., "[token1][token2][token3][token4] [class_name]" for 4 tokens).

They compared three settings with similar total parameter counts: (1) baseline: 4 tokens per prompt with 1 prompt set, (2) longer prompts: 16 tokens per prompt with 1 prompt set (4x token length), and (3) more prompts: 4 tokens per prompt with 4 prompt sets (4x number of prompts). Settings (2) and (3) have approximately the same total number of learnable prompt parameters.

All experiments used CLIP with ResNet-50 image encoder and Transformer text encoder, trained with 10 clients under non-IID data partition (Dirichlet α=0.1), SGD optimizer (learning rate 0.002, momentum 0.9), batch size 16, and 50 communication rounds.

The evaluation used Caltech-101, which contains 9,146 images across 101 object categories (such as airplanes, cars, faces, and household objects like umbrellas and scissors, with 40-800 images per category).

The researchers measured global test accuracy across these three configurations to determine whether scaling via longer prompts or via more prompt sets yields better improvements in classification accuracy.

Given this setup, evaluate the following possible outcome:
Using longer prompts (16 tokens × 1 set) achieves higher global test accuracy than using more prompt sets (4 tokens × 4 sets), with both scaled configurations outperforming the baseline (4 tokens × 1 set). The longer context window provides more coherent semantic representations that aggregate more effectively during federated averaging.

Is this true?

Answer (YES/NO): NO